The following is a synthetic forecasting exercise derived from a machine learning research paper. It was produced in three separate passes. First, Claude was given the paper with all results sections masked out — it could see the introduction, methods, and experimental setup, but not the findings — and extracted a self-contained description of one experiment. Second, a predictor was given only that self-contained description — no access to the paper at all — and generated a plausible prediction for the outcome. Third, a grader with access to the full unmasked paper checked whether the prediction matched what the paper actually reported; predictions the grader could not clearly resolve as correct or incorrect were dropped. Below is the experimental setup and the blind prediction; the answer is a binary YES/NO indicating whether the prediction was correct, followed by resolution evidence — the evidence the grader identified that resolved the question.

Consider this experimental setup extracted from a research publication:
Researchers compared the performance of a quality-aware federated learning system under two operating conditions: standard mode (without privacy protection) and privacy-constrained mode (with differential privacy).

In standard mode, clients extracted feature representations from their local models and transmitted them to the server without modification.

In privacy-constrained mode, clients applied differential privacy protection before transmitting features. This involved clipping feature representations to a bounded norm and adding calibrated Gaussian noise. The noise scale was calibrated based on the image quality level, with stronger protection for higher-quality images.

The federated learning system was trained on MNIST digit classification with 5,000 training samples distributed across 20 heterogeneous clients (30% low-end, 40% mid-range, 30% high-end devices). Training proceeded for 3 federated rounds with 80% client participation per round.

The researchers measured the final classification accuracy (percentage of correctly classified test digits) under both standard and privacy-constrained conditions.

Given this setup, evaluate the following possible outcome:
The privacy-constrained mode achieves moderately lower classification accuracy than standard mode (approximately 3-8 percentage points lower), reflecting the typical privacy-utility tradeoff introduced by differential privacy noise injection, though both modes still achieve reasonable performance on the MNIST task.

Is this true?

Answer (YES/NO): NO